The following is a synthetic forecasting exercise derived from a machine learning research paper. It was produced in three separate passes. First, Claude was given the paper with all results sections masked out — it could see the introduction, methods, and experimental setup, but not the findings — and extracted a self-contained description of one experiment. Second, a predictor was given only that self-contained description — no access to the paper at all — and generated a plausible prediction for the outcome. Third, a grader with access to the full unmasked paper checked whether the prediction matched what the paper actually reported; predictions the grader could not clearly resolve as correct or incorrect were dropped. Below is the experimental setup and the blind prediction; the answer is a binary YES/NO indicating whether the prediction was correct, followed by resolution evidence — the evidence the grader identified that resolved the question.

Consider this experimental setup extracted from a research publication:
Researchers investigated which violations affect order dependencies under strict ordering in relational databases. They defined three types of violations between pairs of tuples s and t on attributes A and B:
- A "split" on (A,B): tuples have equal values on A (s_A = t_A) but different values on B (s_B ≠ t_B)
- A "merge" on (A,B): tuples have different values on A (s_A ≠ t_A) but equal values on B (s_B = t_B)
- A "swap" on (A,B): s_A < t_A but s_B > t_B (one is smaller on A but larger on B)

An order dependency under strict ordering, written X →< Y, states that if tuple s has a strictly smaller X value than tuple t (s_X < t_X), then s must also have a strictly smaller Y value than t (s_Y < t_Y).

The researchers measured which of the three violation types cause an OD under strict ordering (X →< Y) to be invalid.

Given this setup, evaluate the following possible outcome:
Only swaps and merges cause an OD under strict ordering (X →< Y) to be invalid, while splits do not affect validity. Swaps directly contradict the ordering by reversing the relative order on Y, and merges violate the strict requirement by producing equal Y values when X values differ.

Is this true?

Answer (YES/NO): YES